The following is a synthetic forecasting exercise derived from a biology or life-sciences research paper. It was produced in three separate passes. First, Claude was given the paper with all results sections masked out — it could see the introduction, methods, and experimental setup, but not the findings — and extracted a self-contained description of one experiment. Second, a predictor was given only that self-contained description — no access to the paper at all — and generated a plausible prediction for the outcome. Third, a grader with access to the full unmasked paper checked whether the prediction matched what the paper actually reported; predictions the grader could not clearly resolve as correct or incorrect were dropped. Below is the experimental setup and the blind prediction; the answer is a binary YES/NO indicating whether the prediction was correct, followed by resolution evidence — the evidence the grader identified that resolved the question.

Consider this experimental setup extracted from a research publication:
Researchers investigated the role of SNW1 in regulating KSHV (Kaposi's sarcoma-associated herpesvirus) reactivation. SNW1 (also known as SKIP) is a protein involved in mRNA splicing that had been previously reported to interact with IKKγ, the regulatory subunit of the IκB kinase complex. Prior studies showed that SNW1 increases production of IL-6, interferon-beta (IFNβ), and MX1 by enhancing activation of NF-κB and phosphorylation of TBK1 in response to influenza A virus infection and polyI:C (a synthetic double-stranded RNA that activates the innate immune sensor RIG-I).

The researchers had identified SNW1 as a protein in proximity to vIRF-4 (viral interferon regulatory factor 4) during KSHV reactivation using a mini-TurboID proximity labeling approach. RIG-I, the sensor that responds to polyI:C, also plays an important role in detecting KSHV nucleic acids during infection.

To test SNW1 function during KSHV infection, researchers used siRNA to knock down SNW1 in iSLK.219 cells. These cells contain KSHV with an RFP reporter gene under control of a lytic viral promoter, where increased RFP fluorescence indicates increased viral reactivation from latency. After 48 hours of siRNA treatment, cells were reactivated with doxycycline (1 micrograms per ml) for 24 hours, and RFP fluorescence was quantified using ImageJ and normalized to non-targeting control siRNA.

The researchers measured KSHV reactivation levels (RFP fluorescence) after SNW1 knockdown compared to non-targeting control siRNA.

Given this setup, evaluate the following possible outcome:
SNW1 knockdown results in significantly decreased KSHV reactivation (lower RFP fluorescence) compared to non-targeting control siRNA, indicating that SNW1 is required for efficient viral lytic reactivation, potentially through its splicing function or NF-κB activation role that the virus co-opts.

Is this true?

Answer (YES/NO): NO